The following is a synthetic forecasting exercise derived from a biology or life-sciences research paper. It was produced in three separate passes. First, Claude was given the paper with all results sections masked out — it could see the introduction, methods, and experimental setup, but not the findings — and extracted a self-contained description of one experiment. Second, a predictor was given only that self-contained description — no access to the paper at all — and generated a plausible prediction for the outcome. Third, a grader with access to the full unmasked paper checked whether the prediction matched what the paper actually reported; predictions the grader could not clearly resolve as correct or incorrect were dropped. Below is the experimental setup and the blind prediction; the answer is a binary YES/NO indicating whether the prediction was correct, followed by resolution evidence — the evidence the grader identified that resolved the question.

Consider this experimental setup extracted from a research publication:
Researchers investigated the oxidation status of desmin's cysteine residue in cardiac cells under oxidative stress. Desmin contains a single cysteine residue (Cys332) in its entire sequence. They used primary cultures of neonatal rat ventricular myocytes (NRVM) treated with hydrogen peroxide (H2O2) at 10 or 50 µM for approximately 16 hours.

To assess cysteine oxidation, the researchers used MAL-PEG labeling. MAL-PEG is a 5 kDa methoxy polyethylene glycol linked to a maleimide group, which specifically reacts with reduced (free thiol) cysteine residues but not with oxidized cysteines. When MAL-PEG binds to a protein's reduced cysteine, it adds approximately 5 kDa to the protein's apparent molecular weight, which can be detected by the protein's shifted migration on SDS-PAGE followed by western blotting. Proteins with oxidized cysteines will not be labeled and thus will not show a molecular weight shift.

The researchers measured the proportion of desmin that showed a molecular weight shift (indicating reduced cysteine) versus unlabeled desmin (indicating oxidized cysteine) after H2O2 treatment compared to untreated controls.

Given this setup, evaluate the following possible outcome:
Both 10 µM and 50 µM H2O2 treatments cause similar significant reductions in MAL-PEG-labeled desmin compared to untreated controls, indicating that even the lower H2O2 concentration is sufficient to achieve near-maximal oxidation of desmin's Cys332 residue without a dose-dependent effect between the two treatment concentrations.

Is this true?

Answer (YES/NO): NO